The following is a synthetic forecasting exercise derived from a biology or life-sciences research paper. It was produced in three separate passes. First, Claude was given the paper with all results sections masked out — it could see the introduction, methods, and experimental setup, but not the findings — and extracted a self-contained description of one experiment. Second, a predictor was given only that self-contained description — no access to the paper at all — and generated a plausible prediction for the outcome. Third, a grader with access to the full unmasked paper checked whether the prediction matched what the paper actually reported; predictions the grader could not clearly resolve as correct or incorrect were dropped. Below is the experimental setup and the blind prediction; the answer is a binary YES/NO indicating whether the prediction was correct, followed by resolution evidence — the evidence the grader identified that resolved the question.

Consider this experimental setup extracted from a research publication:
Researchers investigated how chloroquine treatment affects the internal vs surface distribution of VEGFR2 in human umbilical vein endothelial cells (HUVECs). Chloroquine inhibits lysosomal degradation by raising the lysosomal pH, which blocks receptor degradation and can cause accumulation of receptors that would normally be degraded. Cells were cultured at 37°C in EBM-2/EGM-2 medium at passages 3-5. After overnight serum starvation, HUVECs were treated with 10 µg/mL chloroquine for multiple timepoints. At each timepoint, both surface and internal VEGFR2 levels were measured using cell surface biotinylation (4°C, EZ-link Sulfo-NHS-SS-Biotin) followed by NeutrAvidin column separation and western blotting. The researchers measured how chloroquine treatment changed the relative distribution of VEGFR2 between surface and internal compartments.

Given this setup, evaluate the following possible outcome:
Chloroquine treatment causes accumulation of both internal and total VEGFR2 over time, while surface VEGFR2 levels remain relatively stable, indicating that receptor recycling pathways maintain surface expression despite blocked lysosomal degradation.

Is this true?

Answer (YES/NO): NO